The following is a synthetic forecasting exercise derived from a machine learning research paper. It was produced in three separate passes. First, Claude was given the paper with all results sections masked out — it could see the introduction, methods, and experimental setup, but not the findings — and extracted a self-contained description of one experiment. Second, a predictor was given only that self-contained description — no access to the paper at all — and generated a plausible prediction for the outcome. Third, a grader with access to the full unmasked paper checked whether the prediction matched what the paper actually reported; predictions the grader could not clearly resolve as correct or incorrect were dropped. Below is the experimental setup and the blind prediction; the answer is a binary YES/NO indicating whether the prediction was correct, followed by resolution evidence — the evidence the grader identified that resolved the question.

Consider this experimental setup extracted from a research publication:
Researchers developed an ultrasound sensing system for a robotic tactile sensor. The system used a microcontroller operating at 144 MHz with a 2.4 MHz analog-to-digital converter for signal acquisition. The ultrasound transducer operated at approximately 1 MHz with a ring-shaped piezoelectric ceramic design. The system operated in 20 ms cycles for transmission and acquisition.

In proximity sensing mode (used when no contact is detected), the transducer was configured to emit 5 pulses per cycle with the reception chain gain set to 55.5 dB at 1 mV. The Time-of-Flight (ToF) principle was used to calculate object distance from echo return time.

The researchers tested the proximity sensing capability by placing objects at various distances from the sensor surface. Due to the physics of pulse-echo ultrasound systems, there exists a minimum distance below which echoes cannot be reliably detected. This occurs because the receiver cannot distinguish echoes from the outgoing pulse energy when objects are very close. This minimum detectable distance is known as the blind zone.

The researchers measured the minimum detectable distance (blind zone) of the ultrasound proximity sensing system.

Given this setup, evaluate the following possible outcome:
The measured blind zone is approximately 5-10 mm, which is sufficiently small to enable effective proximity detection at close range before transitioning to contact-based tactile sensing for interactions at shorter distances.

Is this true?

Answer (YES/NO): NO